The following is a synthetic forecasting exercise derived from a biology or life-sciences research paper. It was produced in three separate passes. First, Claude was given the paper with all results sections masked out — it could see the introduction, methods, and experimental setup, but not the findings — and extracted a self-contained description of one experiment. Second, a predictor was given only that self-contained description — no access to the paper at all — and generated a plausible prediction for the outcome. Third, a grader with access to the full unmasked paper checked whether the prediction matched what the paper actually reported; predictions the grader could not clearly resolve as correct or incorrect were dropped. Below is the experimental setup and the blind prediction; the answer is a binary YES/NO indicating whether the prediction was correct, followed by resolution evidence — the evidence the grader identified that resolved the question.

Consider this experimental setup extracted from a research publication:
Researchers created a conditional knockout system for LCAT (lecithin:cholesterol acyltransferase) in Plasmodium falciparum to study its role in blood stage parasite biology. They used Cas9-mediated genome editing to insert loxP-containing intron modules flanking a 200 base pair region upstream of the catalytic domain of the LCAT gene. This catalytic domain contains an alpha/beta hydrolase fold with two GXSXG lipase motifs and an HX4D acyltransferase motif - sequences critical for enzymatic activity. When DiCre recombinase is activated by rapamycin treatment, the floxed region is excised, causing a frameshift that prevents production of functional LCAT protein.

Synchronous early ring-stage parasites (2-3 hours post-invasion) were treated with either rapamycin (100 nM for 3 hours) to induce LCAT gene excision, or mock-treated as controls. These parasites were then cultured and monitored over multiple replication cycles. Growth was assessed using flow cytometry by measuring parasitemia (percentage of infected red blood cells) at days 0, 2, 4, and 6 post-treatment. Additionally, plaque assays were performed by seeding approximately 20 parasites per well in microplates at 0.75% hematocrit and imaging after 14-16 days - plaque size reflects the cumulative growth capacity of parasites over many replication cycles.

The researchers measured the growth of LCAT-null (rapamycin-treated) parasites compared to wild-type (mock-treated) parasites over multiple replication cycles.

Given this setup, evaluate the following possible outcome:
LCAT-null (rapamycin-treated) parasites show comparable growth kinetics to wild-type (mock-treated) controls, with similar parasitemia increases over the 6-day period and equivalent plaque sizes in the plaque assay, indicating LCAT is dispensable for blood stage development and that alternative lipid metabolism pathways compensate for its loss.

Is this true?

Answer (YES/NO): NO